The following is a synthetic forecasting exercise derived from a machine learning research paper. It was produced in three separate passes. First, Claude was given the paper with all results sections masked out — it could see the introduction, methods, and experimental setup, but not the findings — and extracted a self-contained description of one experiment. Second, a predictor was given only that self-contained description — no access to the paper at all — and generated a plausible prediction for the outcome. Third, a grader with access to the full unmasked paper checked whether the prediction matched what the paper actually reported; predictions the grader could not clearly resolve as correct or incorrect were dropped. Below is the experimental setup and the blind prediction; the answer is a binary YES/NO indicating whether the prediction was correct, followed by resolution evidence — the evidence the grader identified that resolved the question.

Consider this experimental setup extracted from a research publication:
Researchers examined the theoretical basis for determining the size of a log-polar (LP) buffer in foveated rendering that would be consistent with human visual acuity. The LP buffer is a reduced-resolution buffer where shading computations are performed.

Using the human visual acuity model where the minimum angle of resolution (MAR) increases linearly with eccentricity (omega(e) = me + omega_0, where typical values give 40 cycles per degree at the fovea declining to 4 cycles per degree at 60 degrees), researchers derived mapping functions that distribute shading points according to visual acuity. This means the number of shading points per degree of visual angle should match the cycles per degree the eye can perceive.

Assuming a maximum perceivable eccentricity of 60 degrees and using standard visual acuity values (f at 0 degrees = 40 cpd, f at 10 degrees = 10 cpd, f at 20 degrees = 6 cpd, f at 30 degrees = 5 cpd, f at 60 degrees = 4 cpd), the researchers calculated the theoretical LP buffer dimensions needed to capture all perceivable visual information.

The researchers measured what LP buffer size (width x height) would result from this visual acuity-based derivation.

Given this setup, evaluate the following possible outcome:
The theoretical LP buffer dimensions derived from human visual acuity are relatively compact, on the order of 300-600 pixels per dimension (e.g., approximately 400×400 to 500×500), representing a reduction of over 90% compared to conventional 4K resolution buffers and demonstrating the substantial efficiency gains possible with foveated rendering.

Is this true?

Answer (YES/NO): NO